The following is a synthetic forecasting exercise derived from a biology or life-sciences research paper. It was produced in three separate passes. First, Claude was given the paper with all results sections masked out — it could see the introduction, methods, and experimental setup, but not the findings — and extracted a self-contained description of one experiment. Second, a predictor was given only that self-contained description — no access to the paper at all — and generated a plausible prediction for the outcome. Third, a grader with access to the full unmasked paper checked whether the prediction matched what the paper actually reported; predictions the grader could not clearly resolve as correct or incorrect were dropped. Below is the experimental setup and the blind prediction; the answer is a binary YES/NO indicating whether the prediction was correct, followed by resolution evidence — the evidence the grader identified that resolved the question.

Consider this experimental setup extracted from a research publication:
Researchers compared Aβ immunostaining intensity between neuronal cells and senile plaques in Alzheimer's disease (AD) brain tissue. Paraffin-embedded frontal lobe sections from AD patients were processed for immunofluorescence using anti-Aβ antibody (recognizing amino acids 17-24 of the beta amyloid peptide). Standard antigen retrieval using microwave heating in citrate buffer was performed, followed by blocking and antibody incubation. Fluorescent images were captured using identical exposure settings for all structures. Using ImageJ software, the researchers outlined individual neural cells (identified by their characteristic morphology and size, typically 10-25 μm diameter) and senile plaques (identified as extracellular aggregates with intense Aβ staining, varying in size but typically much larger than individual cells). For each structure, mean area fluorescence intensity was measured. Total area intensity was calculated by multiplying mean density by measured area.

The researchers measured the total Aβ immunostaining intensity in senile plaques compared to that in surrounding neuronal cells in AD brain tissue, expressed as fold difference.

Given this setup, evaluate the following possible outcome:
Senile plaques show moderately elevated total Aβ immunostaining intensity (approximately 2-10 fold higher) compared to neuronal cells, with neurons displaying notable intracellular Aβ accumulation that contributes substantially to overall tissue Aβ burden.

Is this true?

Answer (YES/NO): NO